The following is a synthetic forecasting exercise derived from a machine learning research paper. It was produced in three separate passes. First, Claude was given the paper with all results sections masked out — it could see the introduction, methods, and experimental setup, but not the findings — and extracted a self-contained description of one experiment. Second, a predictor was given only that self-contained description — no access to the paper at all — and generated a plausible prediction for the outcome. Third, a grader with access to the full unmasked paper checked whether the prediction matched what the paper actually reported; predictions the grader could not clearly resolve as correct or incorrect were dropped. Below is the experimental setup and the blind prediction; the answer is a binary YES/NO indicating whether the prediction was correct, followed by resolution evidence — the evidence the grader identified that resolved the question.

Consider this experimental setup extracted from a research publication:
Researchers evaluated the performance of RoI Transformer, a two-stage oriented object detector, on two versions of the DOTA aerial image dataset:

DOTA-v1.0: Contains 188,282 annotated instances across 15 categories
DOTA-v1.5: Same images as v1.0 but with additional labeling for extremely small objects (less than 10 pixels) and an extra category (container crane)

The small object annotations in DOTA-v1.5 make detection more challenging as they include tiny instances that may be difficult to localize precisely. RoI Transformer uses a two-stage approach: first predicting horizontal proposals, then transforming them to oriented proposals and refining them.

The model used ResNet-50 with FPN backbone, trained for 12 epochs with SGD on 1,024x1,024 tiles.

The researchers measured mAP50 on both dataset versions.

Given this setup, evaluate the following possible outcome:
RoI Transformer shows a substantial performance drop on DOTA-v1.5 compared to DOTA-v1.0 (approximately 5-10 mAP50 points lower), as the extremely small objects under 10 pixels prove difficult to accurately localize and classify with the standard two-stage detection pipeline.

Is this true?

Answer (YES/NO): YES